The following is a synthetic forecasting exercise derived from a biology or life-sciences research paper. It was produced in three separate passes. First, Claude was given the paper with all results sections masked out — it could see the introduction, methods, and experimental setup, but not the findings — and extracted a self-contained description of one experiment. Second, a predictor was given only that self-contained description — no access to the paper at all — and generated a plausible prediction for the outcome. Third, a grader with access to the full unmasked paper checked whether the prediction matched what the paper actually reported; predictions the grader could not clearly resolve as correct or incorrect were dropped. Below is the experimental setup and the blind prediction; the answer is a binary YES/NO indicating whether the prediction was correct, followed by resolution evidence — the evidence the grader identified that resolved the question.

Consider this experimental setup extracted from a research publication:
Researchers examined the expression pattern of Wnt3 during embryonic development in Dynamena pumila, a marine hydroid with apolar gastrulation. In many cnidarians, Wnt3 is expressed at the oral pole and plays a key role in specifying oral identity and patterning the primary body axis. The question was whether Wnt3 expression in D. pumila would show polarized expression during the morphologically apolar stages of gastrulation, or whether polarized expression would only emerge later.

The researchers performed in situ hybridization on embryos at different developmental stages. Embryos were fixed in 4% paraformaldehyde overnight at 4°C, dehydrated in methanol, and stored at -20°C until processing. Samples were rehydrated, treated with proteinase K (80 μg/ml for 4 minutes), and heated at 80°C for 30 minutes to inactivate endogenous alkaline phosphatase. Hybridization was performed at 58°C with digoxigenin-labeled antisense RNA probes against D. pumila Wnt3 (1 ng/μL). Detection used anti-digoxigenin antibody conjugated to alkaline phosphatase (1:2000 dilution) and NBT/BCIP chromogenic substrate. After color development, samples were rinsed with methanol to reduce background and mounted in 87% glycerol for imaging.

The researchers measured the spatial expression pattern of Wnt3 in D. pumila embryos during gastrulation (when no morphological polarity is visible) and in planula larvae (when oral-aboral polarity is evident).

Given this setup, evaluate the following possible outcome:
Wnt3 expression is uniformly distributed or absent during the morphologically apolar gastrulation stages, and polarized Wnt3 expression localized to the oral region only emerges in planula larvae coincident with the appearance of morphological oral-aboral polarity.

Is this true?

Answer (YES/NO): NO